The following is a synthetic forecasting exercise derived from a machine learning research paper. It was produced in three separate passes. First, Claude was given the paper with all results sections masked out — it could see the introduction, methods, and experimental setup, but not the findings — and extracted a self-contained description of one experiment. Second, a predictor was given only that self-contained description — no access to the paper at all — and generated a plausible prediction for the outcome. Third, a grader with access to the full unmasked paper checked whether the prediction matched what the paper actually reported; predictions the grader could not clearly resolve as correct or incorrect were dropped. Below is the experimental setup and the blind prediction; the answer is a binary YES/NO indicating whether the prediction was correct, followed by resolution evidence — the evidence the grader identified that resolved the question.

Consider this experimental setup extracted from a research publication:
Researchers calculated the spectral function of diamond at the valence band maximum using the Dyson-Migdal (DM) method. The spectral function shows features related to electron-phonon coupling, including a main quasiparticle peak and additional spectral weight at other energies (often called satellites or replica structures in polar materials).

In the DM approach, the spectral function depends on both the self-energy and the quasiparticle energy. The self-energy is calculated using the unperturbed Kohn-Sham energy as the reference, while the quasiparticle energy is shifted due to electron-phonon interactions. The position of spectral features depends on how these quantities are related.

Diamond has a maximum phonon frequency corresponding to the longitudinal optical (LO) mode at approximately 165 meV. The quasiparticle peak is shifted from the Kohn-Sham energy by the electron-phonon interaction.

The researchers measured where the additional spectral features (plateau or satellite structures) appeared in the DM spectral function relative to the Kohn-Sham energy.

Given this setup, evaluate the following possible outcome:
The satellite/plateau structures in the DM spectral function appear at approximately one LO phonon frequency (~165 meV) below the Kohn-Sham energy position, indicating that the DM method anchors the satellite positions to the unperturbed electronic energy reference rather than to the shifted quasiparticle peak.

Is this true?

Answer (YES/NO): YES